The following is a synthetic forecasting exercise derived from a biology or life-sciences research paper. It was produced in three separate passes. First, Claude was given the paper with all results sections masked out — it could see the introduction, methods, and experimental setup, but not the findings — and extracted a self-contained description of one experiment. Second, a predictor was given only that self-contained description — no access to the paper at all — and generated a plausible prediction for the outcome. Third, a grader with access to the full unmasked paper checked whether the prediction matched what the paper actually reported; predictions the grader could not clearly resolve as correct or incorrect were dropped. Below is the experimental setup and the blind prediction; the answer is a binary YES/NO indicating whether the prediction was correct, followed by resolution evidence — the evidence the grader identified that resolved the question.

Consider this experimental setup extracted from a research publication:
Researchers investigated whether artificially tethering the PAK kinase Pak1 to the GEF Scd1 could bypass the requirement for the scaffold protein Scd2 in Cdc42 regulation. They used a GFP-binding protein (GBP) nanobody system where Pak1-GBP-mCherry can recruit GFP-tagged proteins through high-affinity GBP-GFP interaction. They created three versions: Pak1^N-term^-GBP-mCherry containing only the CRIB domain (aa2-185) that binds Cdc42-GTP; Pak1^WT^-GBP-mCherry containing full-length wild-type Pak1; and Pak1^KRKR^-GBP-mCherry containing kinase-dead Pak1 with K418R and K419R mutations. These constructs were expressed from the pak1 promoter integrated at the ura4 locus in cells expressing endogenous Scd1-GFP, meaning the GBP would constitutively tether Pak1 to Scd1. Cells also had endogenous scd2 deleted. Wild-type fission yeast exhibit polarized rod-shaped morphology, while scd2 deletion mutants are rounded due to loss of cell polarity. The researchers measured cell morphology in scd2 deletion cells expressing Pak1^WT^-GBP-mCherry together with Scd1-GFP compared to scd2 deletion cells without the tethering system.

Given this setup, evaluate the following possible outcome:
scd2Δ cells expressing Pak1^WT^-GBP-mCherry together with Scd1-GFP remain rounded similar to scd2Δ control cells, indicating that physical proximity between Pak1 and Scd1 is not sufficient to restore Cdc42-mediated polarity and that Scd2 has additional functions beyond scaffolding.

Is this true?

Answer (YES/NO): NO